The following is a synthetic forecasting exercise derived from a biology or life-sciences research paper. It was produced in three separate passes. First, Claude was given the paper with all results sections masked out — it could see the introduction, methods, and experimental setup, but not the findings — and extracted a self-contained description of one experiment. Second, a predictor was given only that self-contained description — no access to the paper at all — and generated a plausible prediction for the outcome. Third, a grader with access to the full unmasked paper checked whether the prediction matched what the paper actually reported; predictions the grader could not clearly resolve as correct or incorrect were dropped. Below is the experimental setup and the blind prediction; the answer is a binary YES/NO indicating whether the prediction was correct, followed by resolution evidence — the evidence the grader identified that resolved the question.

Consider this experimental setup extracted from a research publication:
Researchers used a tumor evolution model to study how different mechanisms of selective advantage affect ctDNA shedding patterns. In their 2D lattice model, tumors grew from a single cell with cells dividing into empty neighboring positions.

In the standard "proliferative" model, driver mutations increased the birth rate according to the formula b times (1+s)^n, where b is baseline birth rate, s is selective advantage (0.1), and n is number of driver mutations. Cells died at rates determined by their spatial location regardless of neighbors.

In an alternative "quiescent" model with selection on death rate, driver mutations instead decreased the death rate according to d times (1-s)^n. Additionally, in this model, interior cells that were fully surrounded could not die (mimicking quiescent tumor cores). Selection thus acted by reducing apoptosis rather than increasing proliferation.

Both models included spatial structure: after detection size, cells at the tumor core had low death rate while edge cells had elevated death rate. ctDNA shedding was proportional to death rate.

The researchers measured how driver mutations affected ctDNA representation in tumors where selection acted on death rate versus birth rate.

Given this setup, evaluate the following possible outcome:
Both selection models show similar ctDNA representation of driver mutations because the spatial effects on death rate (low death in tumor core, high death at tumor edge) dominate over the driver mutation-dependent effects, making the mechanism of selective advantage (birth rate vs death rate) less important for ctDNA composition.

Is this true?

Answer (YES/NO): YES